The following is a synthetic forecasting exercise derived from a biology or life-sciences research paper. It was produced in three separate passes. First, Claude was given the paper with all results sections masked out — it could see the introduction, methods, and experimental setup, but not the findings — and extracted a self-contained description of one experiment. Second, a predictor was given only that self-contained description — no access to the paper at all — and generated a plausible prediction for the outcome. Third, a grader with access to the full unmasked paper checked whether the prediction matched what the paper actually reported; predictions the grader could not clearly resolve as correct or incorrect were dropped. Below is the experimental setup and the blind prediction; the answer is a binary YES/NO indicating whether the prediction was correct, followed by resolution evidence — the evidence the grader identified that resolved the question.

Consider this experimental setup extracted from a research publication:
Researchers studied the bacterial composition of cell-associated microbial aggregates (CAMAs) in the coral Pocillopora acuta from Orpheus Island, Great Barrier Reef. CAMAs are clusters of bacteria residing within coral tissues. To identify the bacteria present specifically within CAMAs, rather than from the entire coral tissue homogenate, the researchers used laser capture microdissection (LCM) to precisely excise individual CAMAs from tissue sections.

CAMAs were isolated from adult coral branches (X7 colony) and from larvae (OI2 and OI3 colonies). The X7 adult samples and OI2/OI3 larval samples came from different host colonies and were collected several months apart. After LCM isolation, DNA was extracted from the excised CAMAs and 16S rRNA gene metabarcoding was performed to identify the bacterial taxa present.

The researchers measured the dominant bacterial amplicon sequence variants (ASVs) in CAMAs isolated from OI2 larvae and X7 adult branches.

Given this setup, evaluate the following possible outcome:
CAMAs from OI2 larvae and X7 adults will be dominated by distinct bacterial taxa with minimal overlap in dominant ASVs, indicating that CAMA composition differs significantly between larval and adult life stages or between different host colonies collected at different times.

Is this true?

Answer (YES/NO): NO